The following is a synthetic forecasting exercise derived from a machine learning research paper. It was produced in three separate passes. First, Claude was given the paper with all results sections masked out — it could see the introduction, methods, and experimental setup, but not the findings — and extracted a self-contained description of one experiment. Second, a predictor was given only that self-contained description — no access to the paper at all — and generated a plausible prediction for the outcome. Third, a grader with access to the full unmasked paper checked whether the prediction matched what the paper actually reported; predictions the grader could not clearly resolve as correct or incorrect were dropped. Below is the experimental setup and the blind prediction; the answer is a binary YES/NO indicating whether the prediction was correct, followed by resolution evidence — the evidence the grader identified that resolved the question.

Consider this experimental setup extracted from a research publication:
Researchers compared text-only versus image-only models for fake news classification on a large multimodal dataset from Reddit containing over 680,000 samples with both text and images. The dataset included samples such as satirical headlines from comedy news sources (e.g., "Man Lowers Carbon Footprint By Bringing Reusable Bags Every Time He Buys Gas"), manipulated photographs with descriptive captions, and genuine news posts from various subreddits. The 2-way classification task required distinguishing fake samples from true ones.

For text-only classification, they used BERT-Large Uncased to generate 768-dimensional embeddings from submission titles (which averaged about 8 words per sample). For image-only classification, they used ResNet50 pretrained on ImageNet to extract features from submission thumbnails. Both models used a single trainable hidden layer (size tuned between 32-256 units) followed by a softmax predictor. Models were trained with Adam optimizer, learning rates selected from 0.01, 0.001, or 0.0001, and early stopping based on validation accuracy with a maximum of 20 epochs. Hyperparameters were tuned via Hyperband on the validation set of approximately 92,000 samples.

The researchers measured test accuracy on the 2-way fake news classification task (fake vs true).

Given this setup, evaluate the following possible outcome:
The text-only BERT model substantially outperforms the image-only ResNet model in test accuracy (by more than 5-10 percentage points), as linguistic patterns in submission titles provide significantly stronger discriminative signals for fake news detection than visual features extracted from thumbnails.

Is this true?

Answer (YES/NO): NO